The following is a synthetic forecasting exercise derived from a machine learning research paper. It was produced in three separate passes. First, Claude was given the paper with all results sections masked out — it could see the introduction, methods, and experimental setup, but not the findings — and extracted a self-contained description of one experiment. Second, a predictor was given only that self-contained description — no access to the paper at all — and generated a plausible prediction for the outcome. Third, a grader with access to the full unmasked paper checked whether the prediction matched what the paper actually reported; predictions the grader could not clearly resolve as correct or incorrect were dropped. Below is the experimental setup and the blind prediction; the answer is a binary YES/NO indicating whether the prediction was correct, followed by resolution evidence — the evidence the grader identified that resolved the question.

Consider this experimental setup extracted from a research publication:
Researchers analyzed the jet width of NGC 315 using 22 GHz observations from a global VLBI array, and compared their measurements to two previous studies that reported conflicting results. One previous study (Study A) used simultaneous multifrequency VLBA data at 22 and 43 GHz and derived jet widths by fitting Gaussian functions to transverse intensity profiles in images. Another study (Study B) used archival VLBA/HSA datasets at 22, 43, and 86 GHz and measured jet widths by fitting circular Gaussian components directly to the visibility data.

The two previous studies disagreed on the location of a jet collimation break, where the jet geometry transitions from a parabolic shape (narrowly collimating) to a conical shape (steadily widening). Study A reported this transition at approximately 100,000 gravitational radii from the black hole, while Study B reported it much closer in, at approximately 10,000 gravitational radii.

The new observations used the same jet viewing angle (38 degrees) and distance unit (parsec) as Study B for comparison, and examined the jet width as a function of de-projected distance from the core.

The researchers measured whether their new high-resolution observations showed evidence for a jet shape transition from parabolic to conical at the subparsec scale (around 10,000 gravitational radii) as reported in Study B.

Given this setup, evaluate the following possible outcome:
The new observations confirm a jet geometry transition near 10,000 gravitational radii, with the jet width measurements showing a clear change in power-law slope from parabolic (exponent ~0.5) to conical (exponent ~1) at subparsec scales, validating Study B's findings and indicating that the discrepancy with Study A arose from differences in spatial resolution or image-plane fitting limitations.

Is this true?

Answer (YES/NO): NO